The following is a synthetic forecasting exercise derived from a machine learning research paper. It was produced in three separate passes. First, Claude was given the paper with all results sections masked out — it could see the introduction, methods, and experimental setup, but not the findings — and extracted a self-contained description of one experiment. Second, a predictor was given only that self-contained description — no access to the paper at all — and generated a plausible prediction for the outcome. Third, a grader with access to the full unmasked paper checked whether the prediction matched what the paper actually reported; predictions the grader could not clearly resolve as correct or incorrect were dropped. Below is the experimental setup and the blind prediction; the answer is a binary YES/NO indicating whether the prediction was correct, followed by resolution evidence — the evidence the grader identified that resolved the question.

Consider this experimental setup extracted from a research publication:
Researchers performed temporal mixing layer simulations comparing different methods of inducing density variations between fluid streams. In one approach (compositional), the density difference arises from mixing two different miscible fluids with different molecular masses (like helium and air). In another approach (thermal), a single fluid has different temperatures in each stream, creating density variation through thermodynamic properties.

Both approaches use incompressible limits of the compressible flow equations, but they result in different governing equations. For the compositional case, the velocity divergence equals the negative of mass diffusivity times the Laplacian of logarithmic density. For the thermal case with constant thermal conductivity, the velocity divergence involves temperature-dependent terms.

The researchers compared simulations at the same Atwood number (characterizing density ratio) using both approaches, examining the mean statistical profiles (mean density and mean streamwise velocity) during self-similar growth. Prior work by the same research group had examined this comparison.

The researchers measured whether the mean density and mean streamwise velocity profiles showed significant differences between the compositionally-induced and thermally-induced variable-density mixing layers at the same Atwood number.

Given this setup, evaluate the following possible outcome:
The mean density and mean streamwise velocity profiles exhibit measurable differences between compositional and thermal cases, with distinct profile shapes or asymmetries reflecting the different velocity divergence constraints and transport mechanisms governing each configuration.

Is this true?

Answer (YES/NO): NO